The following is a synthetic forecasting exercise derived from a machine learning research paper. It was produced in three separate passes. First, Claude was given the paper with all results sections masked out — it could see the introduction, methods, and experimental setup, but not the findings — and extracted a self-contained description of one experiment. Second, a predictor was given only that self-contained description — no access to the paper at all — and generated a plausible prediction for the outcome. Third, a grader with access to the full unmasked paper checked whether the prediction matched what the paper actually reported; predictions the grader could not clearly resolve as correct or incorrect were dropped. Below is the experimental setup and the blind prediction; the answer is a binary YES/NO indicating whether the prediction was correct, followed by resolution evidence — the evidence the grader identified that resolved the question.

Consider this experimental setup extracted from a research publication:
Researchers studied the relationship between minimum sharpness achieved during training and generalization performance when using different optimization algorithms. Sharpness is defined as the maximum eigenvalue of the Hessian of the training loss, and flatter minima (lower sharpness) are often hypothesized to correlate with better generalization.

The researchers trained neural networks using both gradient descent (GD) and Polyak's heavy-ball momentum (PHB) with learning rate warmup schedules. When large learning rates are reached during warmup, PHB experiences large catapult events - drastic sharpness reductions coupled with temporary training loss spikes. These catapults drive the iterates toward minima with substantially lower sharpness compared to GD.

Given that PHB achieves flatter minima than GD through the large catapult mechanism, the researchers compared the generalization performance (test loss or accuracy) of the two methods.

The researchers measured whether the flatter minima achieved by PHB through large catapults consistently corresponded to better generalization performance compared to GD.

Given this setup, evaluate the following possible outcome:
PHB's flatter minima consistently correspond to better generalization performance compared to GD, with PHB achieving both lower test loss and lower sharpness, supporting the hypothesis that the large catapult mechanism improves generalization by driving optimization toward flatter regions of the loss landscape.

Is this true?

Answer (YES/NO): NO